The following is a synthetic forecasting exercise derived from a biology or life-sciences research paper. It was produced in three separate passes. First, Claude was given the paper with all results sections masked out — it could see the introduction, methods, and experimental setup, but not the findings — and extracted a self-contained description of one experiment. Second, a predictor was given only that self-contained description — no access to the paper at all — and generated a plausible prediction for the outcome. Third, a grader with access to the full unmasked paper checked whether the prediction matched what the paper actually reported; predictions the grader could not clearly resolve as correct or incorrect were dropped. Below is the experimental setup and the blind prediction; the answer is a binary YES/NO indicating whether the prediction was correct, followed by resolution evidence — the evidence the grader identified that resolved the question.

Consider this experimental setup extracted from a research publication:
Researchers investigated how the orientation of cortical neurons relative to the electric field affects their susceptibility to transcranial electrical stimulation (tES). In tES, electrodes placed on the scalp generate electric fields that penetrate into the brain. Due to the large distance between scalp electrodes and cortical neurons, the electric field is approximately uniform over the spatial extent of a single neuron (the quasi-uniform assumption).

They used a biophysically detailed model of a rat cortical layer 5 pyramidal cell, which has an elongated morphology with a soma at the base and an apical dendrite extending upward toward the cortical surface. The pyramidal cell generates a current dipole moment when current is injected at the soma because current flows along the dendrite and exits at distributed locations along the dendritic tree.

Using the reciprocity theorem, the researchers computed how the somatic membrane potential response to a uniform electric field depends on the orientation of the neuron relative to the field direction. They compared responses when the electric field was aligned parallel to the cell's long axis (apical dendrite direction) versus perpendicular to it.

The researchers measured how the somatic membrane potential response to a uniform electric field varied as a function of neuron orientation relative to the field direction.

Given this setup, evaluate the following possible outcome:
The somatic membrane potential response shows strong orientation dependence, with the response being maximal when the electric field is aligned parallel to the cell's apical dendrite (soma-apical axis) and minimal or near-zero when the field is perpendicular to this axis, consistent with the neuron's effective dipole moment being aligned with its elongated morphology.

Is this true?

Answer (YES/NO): YES